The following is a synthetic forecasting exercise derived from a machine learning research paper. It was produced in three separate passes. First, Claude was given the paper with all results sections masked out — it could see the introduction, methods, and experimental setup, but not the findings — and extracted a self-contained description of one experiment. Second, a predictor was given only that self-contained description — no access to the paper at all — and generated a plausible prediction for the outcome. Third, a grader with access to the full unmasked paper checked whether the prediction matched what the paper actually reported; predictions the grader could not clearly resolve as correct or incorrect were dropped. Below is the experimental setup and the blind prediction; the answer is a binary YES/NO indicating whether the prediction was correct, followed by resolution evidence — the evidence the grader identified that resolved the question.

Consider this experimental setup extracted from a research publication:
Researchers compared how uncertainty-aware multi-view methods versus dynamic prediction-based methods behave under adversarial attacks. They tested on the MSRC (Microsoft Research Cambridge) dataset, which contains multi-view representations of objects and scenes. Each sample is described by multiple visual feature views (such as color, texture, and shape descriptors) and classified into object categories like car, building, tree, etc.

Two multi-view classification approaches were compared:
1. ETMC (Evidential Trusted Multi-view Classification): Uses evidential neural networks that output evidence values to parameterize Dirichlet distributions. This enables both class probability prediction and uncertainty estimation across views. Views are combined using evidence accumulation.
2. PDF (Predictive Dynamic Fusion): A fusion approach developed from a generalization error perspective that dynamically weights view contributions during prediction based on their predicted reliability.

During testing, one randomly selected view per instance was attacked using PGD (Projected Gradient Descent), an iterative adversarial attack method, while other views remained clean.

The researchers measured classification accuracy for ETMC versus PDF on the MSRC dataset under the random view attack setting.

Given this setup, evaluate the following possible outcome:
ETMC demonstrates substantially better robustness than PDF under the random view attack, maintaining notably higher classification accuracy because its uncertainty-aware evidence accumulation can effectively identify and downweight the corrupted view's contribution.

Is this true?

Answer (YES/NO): NO